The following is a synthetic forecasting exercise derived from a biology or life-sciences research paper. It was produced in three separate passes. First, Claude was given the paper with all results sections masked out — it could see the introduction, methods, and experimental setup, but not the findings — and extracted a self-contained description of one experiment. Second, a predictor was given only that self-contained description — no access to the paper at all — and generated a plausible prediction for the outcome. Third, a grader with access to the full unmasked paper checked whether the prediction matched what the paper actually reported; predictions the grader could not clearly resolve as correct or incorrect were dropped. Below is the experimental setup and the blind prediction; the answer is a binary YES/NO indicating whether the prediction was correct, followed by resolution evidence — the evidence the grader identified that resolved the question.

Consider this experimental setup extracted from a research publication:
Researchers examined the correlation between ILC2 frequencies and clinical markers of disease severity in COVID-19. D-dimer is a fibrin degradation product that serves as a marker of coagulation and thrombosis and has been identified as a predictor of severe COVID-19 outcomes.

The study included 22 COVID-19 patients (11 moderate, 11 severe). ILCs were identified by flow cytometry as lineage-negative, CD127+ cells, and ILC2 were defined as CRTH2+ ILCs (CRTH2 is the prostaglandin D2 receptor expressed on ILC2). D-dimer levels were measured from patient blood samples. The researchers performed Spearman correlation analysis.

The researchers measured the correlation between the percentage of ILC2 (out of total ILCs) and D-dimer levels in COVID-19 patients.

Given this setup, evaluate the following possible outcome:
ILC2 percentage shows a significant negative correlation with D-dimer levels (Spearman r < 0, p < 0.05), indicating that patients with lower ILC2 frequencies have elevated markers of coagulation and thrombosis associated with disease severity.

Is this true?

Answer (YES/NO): YES